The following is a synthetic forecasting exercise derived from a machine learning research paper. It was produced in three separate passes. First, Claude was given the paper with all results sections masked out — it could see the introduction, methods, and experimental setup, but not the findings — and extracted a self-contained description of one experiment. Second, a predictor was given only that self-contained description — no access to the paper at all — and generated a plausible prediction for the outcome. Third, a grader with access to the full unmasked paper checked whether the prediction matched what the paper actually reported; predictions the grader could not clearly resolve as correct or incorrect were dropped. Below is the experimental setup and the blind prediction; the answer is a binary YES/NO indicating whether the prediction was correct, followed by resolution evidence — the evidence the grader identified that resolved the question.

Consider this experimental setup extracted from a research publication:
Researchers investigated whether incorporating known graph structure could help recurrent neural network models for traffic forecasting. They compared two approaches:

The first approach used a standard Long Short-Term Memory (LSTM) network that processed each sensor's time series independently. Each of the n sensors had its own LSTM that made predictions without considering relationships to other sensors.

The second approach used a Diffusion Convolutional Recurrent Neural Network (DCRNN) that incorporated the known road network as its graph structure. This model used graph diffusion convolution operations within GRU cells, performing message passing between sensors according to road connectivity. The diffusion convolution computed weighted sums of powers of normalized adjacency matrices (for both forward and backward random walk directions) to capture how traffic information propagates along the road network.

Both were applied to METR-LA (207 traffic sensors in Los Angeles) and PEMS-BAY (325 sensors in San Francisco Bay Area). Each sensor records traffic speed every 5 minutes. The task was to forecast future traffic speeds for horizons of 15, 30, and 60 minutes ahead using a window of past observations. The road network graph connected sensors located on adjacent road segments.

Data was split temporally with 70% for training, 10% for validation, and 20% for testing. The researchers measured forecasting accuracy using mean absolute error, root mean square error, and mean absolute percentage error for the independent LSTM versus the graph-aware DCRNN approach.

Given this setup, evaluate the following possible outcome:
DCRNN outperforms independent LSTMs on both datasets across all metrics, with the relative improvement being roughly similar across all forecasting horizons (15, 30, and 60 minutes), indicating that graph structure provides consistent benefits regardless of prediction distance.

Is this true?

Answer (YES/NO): YES